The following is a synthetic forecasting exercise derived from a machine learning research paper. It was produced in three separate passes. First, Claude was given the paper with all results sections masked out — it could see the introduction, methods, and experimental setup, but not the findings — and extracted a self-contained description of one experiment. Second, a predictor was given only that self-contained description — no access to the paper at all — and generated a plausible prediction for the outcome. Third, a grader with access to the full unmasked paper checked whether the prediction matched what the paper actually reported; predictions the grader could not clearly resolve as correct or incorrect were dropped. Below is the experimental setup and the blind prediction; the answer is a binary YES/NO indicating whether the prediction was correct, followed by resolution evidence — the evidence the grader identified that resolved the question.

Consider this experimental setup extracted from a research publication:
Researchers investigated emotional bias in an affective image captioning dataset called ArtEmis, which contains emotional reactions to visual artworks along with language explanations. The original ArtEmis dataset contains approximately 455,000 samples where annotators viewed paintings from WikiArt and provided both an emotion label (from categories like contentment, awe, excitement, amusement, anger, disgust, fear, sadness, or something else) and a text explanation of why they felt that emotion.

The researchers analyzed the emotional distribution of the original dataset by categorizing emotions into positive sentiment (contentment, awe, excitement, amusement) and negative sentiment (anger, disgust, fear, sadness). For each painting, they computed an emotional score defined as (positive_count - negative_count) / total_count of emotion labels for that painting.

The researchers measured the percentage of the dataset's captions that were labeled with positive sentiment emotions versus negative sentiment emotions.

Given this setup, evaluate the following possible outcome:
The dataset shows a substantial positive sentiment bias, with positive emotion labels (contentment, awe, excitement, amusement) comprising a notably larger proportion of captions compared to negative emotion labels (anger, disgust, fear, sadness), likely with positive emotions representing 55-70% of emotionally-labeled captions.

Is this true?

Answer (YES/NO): YES